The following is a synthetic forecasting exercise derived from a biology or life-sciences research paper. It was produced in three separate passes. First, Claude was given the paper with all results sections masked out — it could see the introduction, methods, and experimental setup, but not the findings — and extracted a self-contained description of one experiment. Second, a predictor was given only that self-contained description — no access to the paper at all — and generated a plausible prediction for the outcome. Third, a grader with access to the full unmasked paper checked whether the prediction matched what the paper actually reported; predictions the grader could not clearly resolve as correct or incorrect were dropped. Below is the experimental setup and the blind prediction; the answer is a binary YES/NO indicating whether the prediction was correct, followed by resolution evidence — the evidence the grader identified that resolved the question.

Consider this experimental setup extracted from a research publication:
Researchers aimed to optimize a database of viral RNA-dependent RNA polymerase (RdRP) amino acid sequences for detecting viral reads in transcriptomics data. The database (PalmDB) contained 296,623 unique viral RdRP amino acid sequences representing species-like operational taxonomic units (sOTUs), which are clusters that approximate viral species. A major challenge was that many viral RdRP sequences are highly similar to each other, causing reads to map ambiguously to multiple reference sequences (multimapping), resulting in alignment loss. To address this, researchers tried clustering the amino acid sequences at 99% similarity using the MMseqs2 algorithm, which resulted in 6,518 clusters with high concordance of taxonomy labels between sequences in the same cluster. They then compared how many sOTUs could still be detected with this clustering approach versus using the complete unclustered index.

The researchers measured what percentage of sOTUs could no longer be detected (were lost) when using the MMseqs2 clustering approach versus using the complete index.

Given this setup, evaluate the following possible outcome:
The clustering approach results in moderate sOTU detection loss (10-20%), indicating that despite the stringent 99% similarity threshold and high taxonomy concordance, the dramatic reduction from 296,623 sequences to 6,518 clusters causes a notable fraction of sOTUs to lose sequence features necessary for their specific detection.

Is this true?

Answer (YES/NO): NO